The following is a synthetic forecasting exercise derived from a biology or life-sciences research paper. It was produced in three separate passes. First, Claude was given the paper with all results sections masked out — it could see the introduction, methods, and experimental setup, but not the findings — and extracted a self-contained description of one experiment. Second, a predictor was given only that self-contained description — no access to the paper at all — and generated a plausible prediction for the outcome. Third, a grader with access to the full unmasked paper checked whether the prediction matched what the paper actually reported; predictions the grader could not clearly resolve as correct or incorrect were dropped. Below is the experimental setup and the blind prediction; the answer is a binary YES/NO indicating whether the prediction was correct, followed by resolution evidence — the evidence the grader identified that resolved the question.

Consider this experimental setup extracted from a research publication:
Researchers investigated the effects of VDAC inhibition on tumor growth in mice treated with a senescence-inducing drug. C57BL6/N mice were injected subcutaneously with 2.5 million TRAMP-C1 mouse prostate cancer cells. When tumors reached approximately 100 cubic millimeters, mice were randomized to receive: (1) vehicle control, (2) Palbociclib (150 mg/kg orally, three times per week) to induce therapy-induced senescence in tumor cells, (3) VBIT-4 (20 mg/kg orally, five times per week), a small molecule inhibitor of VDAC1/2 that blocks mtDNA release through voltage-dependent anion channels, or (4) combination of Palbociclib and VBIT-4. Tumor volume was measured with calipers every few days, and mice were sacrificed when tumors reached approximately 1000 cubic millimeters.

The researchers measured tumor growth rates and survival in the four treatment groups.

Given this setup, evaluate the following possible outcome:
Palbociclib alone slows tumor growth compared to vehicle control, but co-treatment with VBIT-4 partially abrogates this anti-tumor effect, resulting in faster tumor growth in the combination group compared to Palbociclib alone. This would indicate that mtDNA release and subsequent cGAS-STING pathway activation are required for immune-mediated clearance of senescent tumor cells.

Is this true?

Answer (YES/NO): NO